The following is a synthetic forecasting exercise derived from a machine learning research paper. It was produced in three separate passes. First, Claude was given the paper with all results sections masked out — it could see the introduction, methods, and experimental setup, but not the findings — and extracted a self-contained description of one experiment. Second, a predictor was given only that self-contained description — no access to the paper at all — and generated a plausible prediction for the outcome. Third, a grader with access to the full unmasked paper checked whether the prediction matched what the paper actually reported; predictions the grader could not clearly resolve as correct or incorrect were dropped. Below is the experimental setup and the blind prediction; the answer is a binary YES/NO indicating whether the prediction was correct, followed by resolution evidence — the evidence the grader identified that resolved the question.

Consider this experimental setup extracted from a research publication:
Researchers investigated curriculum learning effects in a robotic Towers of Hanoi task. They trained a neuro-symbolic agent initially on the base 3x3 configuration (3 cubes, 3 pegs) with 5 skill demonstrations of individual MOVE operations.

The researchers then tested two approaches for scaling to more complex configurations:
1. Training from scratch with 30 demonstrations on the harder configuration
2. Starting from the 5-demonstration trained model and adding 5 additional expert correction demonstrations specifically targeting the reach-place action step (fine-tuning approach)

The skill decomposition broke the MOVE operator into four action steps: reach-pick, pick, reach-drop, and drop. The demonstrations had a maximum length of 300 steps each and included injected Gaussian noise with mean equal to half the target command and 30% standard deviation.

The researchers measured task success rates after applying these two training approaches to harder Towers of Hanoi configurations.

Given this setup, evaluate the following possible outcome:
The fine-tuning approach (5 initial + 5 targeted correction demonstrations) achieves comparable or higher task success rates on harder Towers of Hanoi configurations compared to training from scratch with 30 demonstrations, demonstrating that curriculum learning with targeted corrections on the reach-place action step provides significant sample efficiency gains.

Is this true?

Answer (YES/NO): YES